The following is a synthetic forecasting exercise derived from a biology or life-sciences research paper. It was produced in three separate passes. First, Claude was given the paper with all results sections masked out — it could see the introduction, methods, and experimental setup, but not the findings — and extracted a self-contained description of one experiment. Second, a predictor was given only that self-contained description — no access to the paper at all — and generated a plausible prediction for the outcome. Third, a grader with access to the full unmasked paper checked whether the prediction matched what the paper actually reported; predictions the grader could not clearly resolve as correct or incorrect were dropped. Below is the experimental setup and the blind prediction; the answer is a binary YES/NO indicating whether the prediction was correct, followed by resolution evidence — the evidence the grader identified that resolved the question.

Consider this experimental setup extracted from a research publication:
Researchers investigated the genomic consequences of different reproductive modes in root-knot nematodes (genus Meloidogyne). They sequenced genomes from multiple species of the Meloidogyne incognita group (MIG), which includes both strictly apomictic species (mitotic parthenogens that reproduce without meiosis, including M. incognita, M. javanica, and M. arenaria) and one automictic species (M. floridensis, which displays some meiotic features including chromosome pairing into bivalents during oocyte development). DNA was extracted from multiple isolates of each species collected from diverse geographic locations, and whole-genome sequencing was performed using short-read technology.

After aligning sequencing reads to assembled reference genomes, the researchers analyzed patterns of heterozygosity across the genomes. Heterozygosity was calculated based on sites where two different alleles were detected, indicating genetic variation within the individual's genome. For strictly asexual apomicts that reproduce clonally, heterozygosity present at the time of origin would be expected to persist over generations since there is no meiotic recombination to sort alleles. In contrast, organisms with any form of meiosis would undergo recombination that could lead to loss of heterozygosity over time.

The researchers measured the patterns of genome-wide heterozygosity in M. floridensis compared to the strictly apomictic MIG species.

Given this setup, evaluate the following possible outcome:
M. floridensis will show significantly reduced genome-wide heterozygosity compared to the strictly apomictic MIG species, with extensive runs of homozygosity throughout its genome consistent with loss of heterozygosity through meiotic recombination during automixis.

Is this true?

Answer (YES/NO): YES